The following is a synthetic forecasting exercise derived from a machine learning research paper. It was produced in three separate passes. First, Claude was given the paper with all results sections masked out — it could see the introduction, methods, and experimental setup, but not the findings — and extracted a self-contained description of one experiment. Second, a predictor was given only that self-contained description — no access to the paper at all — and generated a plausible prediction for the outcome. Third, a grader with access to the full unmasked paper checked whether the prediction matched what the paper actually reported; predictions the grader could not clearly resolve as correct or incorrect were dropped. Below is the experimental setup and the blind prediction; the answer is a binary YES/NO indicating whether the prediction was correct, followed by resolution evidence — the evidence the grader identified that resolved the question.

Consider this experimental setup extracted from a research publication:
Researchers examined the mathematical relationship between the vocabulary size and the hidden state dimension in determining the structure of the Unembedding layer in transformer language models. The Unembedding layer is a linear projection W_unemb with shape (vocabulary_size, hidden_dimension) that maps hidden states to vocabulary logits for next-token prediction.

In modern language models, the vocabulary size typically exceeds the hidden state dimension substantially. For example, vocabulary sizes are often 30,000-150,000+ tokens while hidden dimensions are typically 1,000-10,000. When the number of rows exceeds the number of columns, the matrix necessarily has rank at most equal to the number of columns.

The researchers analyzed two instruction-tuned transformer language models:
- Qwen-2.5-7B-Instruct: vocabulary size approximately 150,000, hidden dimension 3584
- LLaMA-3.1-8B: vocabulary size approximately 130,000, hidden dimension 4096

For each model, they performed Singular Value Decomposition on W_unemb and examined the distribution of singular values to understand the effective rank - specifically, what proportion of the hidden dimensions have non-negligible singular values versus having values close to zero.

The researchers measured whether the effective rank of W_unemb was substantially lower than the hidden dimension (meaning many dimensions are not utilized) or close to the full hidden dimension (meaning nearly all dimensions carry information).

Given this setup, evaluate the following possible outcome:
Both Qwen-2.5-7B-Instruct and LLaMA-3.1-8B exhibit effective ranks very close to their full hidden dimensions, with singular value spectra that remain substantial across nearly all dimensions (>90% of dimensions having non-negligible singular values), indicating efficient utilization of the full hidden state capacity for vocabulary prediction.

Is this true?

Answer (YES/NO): YES